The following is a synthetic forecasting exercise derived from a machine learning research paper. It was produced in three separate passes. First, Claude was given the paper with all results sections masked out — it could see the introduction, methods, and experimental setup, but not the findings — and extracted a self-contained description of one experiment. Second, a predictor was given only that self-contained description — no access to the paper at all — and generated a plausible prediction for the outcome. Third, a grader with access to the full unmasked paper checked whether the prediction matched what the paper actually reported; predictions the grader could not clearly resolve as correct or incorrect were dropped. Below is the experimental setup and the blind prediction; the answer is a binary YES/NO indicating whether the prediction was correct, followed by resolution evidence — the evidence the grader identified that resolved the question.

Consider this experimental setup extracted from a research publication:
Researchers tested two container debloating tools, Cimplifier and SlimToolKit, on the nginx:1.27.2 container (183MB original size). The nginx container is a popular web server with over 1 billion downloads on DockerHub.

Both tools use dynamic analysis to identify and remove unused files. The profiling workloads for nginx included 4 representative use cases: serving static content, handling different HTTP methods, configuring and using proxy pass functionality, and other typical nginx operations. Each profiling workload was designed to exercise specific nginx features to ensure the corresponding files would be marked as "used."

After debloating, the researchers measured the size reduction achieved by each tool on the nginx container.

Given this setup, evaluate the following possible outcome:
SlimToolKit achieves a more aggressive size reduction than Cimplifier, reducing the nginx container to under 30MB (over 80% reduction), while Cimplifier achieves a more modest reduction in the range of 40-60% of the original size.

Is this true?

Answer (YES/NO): NO